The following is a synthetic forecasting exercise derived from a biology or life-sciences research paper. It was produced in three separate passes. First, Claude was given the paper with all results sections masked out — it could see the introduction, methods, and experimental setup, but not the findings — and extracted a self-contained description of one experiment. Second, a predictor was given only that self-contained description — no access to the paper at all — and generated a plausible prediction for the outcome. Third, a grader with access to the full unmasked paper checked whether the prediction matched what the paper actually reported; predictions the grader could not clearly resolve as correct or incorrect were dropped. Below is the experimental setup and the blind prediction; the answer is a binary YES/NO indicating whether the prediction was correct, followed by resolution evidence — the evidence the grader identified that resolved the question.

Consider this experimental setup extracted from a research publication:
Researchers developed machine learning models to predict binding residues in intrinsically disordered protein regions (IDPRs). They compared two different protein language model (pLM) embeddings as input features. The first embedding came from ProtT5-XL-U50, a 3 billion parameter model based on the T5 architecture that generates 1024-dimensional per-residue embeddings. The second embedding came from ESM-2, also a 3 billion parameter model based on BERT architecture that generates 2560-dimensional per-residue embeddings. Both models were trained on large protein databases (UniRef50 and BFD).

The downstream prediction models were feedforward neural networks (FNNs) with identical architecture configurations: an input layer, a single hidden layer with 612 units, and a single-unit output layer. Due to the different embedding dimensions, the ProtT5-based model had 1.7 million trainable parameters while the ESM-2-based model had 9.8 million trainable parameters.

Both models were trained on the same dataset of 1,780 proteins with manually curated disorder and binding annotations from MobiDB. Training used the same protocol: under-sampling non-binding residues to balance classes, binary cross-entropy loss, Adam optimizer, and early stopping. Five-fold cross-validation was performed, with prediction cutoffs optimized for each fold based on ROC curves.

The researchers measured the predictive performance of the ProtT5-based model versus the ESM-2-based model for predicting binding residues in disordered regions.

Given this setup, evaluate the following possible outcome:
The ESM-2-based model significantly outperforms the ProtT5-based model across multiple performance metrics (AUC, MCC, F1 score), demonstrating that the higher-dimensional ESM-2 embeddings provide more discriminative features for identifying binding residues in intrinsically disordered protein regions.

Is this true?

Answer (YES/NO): NO